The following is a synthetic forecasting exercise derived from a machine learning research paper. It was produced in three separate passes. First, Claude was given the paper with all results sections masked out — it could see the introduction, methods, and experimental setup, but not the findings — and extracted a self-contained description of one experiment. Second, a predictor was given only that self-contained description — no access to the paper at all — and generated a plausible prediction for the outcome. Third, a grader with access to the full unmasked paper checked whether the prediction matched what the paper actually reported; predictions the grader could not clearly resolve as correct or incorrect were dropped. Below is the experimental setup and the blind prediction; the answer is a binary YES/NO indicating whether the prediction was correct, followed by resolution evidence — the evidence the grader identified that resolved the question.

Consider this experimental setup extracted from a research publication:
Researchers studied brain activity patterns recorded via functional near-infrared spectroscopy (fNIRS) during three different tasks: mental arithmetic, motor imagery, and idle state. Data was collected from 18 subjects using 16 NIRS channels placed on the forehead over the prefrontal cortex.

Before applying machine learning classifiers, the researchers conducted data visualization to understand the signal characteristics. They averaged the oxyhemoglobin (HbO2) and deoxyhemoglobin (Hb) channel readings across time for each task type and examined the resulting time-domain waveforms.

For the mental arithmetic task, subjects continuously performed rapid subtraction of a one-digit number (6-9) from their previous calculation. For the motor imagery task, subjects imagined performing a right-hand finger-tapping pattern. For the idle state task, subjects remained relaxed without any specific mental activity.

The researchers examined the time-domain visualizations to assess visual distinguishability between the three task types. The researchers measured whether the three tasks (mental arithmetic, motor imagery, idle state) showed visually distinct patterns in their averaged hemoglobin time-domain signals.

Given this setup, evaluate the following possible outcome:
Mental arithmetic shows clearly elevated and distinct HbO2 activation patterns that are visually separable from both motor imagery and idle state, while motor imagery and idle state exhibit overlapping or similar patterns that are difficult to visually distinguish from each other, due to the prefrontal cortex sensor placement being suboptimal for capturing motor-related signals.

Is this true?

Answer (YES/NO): YES